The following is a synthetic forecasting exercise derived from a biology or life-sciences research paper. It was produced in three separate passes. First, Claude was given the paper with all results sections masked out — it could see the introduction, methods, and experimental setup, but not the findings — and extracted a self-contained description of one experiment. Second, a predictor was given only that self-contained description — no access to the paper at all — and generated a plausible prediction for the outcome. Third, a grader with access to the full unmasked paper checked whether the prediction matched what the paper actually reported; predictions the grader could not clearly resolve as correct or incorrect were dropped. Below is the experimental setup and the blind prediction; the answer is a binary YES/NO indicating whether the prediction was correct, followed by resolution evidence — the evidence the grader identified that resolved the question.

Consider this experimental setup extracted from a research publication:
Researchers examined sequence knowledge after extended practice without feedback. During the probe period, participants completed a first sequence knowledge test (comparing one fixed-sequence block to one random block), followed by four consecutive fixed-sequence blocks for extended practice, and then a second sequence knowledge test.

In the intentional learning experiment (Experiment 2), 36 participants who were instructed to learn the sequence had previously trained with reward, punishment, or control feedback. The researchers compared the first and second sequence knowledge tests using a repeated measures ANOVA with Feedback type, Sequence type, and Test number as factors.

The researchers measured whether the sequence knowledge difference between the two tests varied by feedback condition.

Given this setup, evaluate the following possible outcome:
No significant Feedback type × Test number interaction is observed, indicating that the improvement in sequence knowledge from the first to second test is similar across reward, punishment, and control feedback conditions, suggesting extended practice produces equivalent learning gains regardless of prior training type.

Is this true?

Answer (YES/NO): YES